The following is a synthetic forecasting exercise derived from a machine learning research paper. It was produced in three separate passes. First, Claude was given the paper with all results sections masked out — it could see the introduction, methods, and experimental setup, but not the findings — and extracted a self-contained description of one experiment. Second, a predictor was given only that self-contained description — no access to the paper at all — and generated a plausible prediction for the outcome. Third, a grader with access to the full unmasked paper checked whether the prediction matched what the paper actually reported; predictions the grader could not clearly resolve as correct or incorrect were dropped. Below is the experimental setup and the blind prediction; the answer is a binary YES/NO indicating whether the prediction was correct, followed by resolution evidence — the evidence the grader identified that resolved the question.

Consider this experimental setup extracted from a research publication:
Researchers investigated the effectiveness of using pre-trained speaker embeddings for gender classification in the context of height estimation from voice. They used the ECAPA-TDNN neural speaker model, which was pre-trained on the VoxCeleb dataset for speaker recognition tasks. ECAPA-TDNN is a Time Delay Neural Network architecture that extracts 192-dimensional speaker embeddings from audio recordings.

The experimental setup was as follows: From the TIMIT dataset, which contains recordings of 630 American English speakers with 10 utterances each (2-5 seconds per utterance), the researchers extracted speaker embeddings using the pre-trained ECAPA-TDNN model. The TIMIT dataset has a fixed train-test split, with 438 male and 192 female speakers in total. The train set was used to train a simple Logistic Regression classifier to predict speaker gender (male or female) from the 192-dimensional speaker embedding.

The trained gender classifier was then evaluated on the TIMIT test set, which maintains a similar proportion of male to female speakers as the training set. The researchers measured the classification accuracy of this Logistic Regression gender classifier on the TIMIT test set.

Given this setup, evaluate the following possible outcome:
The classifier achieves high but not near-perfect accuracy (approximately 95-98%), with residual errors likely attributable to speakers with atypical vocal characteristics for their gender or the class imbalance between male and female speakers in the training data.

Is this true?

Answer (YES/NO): NO